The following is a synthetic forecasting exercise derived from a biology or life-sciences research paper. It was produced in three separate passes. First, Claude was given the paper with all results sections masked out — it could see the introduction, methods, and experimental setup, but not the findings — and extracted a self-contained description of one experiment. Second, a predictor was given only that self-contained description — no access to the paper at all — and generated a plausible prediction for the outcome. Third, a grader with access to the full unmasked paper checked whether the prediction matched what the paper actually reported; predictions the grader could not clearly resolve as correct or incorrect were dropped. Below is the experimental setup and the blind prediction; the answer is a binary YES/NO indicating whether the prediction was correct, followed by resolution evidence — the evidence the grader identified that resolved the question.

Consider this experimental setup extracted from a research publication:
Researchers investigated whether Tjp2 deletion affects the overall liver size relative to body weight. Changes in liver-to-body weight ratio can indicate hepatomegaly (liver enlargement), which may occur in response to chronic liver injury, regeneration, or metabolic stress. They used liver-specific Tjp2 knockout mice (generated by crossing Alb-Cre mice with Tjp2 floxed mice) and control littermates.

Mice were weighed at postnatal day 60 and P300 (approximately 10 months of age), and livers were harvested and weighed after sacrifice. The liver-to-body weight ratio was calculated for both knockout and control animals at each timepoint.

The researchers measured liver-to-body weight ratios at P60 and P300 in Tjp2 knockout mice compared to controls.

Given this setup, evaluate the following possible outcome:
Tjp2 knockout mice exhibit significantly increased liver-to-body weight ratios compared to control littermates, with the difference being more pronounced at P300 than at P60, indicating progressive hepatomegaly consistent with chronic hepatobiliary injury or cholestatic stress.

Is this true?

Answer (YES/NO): YES